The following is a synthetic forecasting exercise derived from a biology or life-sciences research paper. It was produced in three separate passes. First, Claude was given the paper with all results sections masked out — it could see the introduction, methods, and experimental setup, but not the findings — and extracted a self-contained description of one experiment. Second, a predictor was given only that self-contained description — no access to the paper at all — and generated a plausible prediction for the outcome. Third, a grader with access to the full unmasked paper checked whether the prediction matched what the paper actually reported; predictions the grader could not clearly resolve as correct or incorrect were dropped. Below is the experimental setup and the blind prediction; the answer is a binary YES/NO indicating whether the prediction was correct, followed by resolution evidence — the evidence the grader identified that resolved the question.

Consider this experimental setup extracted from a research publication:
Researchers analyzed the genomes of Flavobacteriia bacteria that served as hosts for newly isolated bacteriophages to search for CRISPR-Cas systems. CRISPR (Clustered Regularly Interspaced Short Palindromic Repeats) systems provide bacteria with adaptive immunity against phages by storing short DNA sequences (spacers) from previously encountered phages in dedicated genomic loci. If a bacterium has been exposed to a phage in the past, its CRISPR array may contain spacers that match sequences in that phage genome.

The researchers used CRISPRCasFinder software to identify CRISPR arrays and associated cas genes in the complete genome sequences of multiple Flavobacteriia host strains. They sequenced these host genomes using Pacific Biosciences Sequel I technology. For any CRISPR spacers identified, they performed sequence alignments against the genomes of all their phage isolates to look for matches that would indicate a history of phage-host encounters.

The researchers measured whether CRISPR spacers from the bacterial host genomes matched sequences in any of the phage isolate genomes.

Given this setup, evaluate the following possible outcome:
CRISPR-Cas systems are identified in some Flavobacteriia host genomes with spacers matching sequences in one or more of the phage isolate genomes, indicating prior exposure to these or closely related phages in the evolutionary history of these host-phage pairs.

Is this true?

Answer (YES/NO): YES